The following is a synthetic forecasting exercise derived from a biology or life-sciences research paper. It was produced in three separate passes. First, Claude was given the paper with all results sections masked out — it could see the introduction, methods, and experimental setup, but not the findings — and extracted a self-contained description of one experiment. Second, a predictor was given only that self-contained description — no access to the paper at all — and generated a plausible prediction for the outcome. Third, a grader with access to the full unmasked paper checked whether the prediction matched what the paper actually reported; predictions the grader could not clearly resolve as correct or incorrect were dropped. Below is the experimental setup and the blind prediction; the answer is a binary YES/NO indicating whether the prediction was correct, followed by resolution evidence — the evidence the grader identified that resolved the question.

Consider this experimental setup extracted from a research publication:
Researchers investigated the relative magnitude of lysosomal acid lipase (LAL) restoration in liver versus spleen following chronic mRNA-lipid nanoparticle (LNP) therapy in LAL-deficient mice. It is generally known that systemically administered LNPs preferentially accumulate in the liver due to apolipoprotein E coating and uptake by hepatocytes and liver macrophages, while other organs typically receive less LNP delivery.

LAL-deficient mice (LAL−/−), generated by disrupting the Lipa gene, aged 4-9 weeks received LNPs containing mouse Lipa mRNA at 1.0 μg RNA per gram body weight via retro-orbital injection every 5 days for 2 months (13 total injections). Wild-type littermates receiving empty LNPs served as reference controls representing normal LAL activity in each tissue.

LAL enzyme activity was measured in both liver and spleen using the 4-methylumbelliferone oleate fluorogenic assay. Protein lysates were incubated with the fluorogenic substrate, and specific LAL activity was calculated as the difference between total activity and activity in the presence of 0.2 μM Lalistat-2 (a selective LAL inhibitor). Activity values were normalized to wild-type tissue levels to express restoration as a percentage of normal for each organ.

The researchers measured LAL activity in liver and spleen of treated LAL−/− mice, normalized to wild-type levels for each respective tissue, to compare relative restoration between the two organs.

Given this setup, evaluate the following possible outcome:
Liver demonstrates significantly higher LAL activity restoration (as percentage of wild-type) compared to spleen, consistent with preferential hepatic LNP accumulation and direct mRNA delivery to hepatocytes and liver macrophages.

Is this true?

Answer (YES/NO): NO